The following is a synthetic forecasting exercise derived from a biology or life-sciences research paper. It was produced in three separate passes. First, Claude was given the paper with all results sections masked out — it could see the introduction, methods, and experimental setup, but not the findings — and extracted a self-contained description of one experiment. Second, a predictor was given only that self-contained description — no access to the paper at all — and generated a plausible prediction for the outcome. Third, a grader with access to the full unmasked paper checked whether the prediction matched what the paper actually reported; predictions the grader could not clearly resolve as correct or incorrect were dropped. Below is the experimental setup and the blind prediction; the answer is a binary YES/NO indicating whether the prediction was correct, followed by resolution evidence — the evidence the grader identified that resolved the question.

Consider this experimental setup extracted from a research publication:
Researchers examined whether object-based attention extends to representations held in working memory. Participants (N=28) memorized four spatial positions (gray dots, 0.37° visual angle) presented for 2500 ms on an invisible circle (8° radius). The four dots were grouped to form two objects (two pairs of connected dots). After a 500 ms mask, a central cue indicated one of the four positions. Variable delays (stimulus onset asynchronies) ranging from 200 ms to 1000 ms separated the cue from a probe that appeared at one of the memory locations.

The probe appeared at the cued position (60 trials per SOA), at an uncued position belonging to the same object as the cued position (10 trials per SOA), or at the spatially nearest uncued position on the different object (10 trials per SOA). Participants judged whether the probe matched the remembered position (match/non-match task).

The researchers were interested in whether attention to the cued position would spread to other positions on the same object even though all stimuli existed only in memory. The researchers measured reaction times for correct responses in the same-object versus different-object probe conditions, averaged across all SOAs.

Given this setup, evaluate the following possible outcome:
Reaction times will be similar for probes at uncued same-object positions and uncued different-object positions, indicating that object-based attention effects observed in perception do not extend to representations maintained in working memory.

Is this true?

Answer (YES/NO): NO